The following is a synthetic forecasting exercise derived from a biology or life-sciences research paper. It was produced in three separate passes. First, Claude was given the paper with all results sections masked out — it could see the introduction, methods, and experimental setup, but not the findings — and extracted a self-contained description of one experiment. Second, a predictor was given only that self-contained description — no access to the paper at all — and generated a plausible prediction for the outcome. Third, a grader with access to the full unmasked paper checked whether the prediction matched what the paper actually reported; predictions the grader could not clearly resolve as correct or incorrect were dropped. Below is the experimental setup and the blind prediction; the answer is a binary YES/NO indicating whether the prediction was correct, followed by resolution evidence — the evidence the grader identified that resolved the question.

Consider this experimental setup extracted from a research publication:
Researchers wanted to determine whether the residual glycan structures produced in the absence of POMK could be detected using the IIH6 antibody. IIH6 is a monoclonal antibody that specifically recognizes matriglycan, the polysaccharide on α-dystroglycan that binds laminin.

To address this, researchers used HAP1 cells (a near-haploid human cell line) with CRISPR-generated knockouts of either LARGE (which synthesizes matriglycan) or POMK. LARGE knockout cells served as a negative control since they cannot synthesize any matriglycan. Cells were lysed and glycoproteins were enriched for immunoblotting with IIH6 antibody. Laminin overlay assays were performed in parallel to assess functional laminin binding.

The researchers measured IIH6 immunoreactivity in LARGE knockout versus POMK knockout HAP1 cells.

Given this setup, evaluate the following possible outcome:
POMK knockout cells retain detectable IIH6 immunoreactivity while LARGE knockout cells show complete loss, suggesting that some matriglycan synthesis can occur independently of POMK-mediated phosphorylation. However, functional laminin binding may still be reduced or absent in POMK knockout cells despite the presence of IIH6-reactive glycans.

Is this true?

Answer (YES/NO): YES